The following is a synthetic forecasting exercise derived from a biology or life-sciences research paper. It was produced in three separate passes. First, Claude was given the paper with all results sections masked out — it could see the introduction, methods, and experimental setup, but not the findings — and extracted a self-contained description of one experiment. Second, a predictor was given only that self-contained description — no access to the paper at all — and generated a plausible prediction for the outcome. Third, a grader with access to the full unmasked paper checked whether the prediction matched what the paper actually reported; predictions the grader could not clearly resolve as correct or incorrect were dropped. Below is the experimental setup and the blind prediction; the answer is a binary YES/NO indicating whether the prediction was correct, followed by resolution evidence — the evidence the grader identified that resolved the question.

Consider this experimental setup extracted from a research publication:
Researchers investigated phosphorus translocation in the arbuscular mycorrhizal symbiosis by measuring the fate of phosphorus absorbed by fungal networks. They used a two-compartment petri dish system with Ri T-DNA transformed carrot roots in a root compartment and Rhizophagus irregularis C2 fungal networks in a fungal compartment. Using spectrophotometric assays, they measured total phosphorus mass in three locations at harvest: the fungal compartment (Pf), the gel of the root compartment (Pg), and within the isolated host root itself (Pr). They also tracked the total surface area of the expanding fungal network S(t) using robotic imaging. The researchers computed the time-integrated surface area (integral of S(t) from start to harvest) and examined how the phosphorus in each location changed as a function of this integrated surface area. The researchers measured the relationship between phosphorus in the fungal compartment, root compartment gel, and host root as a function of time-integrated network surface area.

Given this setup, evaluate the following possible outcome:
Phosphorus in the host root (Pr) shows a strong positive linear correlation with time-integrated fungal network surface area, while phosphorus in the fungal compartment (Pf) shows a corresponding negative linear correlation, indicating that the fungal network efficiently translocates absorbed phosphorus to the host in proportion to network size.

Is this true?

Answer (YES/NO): NO